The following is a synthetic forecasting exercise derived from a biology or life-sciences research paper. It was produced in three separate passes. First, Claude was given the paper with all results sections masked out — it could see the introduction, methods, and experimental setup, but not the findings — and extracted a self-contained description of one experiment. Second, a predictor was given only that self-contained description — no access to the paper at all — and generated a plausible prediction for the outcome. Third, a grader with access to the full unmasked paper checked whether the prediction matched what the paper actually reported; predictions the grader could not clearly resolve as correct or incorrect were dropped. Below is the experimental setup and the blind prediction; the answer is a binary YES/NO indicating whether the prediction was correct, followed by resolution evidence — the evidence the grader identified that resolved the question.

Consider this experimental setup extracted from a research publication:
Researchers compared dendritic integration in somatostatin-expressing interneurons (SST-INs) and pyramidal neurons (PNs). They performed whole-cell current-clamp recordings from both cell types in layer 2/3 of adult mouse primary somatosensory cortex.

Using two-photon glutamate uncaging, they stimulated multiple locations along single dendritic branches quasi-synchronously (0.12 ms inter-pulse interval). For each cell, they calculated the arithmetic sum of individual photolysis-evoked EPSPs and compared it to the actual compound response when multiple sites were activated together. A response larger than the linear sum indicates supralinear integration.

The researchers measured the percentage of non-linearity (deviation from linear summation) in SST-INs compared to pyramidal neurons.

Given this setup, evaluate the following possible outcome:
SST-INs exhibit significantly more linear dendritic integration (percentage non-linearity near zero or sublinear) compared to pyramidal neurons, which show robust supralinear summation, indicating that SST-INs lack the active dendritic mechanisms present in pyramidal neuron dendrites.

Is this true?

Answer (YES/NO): NO